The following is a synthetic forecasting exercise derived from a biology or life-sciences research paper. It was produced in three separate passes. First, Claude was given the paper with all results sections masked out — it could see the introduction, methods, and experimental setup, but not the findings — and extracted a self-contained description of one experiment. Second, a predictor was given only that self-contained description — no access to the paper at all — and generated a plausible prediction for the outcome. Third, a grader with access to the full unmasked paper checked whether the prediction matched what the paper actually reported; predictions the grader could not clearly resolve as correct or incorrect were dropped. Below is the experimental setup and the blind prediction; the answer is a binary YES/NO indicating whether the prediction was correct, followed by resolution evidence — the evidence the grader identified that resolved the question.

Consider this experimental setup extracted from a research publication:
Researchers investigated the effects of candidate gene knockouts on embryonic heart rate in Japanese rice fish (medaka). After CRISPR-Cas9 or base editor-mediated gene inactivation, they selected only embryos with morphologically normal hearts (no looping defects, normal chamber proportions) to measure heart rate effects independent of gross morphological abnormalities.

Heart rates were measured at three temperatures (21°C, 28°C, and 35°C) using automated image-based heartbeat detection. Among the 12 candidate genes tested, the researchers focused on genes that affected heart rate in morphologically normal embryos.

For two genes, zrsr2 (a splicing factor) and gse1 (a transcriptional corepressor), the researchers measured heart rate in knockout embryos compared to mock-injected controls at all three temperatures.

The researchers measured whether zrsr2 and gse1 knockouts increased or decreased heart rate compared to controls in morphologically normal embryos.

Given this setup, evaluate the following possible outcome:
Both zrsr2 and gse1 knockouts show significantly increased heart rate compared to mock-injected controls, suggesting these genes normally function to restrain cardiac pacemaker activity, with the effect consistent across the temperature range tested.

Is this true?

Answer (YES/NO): NO